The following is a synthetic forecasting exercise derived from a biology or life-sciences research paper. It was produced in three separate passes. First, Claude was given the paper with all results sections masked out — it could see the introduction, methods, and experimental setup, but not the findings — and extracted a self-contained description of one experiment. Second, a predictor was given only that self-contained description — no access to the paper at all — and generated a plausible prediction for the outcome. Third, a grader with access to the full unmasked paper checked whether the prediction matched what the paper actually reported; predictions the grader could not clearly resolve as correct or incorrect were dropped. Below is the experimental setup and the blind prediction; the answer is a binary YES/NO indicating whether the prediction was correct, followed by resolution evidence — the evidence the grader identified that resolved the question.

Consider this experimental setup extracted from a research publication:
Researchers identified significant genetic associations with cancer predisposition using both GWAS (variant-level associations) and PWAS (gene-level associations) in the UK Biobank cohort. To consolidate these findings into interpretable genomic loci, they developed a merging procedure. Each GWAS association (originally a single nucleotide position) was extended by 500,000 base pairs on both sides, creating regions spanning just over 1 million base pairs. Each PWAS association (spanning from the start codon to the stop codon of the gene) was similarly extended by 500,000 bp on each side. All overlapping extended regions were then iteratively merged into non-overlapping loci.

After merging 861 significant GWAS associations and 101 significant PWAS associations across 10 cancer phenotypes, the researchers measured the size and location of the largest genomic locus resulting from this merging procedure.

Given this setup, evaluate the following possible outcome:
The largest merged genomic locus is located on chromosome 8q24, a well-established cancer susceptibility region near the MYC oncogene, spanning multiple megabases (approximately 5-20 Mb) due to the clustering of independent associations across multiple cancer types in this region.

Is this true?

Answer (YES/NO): NO